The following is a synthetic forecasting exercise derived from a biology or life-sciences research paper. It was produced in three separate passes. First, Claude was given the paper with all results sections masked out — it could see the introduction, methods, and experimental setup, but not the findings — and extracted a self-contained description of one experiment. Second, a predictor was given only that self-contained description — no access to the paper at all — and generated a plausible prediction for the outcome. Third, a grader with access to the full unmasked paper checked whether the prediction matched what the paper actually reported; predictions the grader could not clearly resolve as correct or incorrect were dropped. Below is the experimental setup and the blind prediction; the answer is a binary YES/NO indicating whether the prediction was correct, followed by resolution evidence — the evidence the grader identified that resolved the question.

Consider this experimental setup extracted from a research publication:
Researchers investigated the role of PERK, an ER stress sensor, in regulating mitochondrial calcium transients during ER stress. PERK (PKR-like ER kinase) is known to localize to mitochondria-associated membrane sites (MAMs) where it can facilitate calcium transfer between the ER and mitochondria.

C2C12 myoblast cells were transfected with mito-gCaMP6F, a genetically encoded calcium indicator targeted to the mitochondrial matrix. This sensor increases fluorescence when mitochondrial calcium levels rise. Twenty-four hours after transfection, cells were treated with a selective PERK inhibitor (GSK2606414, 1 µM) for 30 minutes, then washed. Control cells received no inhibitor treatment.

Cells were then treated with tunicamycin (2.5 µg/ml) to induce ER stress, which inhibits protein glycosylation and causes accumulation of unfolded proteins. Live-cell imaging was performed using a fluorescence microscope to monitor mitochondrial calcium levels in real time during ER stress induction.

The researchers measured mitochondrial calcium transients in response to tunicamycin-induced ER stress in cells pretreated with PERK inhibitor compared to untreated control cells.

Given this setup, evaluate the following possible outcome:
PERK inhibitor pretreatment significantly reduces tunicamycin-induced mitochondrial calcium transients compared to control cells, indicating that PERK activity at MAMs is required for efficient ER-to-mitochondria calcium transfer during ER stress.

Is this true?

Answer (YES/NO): YES